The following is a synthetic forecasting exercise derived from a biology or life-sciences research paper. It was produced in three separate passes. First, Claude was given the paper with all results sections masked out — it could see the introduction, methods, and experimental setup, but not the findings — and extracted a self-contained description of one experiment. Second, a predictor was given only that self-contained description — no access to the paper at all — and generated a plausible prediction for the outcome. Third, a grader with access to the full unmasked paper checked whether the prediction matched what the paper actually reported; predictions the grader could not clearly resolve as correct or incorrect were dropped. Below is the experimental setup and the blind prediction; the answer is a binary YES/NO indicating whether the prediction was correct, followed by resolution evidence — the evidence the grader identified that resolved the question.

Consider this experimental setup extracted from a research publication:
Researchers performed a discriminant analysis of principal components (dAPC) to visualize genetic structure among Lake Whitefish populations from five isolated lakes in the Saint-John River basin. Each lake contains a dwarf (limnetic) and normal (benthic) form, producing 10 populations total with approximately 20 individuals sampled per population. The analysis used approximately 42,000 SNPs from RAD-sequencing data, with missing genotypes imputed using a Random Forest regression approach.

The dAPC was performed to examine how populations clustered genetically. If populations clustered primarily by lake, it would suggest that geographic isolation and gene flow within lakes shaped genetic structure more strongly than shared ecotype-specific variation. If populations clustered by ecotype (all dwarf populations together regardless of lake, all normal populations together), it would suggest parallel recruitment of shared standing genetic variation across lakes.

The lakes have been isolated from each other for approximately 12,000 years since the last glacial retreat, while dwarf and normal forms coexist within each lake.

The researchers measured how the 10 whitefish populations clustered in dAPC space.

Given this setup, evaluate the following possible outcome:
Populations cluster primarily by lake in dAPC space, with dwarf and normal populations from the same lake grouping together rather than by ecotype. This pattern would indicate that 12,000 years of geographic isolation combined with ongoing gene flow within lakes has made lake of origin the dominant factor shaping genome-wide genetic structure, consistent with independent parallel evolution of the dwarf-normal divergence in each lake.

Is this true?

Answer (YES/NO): NO